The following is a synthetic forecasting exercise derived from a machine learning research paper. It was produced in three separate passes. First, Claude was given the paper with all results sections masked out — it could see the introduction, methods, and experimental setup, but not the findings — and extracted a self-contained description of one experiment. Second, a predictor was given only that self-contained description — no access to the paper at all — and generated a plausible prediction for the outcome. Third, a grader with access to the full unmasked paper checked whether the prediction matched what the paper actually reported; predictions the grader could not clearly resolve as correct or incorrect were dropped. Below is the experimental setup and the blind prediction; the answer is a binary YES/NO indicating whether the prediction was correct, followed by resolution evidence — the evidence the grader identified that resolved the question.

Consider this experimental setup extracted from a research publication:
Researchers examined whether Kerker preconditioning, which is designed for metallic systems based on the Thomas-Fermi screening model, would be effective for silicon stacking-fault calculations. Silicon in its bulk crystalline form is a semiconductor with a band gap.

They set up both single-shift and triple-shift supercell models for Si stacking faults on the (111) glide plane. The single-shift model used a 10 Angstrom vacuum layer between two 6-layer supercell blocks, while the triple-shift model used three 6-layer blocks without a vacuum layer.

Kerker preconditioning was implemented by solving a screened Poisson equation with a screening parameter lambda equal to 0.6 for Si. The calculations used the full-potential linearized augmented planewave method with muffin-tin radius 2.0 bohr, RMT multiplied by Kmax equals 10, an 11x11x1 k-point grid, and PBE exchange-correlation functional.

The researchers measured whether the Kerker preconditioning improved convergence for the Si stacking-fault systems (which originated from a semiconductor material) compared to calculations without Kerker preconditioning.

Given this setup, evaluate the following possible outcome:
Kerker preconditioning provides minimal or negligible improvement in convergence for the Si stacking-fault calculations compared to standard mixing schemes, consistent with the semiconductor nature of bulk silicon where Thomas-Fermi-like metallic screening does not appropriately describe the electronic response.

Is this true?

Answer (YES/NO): NO